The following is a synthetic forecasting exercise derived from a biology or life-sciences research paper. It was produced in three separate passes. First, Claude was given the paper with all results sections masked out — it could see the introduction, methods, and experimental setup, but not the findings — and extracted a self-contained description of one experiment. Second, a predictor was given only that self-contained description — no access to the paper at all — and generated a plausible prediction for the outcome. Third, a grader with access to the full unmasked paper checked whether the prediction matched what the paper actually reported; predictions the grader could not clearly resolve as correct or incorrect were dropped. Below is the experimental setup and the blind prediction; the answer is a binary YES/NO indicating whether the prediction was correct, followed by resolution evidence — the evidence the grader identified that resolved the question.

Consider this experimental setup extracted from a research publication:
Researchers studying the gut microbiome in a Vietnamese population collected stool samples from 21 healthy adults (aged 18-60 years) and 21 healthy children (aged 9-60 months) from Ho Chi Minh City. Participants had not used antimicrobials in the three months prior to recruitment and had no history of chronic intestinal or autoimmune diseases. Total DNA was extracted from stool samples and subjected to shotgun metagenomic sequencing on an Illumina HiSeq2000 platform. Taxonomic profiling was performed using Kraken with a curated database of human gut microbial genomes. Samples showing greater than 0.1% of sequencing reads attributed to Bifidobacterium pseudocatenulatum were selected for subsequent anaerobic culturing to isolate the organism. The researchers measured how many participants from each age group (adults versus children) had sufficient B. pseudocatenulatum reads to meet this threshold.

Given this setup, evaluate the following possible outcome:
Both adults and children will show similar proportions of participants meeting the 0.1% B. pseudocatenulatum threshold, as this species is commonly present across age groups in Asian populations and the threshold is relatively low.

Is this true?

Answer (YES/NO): YES